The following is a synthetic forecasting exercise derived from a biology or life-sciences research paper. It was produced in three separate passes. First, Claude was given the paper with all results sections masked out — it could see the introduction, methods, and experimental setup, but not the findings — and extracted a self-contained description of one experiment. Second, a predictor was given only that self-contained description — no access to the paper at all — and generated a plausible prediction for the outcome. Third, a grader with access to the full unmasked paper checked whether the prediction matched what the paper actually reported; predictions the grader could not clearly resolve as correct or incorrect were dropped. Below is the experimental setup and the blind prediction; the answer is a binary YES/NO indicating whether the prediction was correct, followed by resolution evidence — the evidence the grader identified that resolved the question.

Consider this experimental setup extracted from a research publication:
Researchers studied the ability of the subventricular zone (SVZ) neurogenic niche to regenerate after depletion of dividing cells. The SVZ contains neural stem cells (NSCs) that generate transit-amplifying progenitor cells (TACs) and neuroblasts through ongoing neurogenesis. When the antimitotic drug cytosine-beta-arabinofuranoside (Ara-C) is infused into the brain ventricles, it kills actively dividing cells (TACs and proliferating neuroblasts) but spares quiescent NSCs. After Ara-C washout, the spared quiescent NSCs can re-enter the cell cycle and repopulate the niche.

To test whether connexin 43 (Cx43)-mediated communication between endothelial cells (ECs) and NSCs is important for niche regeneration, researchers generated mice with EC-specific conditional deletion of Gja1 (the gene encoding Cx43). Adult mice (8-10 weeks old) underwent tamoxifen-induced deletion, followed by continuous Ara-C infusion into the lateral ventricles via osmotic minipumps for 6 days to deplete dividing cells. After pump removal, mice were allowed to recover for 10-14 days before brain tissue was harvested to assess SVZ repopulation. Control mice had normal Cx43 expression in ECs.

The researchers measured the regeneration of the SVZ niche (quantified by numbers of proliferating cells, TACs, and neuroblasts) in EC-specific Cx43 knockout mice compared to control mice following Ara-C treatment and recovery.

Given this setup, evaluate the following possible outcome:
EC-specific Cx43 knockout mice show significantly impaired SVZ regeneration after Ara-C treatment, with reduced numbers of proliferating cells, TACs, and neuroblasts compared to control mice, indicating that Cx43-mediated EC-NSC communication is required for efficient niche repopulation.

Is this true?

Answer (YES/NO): YES